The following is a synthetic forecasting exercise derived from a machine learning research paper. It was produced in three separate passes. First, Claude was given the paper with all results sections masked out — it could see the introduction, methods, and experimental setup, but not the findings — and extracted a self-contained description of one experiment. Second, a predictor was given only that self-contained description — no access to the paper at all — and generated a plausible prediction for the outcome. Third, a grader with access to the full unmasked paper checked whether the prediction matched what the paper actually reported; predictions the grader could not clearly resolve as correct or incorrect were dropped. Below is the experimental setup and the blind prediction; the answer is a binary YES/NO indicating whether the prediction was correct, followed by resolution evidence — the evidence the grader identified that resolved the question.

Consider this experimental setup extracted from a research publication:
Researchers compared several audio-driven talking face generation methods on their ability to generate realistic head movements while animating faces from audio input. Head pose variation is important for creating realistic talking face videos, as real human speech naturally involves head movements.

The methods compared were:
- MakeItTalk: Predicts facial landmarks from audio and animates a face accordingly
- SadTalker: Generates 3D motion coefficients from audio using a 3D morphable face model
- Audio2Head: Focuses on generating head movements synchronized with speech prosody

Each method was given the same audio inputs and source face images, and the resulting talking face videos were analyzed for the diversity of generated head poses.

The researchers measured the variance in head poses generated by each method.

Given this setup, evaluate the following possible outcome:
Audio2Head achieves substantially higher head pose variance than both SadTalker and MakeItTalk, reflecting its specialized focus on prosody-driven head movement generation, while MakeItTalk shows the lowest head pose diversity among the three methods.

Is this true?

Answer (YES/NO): NO